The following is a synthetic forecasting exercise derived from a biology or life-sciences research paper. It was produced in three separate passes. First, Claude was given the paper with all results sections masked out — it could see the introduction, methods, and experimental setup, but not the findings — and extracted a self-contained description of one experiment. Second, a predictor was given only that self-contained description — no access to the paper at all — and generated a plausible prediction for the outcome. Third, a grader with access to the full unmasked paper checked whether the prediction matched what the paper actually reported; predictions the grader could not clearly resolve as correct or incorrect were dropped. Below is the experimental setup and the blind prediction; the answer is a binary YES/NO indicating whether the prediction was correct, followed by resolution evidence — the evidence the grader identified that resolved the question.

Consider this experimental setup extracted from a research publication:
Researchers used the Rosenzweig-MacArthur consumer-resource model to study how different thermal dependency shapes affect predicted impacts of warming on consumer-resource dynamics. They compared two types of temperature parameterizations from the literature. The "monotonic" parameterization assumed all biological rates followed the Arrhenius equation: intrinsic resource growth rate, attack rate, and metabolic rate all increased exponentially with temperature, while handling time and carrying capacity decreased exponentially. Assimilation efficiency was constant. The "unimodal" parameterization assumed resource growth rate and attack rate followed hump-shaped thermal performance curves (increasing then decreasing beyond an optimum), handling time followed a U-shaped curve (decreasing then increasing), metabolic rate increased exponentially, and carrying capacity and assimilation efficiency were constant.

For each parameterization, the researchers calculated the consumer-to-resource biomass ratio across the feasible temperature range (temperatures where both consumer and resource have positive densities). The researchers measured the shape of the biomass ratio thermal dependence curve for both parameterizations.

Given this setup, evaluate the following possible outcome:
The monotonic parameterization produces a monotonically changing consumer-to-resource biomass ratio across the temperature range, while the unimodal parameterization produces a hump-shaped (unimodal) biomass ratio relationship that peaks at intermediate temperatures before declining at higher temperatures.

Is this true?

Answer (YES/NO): NO